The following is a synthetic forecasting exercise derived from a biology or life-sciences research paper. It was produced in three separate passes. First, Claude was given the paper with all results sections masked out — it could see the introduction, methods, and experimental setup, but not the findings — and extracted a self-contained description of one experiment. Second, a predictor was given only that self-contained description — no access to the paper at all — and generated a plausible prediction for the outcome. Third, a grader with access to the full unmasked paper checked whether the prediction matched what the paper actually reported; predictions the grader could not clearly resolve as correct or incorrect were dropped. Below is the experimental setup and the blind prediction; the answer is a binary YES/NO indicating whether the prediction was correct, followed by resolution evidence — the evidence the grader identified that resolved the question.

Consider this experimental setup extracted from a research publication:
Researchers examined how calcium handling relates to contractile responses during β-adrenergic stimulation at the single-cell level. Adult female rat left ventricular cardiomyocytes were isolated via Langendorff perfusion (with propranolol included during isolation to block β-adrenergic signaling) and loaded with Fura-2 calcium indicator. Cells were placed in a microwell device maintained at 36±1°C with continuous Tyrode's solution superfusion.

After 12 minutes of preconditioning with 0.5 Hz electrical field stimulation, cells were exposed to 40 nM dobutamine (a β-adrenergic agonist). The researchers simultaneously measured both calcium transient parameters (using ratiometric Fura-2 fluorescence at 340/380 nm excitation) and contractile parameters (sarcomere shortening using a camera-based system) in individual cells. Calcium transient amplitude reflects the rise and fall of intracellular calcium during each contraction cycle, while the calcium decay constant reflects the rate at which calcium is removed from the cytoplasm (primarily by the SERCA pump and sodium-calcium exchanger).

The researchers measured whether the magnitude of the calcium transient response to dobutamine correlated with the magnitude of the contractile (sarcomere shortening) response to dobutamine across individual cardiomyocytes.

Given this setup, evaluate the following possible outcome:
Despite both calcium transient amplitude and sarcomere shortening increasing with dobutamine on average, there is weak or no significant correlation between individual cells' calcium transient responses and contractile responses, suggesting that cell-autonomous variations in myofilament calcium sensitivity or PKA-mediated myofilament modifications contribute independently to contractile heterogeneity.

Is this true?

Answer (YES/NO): YES